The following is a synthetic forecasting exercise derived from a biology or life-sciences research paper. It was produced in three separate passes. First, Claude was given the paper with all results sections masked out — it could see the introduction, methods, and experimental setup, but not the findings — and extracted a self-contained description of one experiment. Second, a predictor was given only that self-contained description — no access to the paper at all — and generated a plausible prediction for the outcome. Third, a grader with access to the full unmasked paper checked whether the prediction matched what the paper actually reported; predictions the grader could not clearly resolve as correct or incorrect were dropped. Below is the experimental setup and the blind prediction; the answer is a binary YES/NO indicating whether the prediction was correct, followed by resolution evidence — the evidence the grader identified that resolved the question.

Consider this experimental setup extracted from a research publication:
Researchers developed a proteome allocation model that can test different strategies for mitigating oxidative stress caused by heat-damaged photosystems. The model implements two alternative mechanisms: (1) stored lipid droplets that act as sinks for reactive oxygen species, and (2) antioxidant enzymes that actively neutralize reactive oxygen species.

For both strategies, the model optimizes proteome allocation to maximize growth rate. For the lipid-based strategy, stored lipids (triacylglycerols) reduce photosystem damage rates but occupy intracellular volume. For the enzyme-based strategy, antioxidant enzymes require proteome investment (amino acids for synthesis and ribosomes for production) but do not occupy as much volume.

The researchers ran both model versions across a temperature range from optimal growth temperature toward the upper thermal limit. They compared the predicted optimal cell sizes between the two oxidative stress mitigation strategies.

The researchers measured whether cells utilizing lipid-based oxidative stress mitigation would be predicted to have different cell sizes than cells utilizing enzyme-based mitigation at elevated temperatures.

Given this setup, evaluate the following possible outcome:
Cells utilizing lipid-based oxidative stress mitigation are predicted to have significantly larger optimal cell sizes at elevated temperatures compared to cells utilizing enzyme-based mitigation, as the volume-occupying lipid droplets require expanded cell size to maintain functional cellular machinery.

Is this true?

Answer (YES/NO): NO